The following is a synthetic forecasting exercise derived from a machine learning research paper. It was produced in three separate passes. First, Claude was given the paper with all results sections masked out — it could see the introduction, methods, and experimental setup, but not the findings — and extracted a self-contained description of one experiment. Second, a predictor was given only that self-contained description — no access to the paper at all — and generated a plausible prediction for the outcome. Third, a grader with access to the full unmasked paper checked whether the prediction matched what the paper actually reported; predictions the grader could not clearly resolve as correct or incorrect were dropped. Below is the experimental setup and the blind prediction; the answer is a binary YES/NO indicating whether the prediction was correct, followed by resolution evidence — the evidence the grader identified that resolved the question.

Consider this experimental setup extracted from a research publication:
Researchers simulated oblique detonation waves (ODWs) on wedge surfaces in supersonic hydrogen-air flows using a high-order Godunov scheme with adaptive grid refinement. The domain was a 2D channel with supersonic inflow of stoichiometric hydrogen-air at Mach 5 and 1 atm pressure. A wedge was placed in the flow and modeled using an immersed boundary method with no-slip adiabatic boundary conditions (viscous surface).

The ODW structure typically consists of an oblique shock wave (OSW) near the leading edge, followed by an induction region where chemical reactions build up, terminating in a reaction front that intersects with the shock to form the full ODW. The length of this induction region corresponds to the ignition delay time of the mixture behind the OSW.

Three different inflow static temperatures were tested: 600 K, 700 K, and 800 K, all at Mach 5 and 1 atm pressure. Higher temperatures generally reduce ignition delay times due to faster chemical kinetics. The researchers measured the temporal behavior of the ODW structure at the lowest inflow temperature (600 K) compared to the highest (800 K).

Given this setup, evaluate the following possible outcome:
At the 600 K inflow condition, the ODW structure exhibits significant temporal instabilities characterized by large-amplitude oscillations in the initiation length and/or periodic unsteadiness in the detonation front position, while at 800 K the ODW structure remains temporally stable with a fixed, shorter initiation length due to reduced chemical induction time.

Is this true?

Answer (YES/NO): NO